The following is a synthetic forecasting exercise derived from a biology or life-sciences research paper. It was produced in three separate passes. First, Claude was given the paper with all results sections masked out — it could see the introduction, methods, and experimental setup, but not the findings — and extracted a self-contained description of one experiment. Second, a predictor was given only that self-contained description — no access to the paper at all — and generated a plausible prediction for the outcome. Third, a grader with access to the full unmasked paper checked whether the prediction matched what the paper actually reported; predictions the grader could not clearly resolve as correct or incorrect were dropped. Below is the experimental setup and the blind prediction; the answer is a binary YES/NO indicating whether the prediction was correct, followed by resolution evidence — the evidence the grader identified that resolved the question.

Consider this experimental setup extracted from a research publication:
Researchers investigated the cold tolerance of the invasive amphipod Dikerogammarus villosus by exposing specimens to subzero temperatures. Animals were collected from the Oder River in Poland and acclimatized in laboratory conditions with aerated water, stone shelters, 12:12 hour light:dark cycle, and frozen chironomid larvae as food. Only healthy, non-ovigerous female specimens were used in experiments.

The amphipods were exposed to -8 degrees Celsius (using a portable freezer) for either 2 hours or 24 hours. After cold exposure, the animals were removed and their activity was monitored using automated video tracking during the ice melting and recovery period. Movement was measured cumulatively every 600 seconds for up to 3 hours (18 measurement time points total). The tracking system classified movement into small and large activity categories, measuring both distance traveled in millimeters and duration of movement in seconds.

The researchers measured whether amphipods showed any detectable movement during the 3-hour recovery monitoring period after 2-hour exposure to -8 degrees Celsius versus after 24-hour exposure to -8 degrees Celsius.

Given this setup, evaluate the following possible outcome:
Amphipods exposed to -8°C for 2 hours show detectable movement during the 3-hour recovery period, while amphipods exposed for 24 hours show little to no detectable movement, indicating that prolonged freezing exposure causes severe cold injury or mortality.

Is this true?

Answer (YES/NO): YES